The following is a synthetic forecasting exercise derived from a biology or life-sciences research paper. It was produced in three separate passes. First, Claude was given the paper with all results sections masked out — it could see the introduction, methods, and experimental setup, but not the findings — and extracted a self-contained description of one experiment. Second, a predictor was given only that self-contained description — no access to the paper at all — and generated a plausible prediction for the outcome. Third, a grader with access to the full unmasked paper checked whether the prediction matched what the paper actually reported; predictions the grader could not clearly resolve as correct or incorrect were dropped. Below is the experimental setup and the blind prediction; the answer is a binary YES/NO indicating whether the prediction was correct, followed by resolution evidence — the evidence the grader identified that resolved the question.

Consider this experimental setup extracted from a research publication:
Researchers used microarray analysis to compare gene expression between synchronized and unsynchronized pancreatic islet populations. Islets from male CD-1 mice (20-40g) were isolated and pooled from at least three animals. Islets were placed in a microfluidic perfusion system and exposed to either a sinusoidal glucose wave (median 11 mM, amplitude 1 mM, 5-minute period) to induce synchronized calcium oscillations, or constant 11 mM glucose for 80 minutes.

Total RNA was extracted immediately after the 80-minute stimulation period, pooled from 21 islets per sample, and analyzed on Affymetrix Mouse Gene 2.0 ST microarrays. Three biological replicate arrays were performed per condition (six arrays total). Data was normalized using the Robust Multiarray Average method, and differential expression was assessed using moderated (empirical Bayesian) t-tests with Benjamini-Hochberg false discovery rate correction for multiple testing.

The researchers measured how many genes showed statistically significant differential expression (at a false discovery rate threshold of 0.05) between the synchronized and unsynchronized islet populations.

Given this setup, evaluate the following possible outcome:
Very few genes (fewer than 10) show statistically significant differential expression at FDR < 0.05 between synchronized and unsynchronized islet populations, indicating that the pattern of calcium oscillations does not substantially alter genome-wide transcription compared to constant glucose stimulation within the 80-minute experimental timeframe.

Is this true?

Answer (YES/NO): NO